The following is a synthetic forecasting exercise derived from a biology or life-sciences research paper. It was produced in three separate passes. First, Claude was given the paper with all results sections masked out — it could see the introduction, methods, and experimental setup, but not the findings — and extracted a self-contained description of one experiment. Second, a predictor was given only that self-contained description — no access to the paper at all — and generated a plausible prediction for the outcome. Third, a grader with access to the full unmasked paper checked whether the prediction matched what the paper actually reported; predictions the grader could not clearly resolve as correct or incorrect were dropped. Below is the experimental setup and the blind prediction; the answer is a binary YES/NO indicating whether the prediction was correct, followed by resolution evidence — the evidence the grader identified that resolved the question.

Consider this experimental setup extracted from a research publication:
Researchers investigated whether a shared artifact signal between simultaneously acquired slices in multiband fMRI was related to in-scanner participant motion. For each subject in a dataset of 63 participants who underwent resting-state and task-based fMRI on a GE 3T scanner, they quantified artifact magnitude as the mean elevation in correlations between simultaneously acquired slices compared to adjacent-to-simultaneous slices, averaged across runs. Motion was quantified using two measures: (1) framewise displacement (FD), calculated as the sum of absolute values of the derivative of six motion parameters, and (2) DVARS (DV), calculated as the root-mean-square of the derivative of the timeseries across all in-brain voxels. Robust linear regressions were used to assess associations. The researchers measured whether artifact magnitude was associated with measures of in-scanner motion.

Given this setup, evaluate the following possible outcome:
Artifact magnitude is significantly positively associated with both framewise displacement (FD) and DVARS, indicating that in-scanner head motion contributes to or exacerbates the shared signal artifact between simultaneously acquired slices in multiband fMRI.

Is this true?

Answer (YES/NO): NO